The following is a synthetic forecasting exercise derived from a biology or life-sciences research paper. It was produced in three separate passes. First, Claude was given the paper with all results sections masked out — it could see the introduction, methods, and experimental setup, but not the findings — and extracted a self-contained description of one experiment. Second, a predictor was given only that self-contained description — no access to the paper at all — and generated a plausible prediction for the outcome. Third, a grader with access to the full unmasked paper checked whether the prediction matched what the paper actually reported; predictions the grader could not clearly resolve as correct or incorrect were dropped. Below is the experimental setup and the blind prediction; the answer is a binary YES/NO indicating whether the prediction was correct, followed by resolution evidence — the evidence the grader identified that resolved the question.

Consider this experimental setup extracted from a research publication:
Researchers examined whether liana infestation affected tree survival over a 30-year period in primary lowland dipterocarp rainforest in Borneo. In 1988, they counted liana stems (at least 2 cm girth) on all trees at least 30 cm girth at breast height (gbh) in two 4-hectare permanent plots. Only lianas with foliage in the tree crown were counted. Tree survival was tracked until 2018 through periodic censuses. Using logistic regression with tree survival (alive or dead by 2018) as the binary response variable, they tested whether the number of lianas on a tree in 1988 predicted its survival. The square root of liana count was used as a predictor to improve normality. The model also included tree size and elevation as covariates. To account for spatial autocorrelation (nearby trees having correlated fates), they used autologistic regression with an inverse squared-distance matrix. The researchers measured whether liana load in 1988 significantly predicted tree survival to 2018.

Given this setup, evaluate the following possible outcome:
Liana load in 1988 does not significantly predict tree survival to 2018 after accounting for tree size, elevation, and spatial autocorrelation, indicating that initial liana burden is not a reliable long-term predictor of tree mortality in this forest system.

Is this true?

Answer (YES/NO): NO